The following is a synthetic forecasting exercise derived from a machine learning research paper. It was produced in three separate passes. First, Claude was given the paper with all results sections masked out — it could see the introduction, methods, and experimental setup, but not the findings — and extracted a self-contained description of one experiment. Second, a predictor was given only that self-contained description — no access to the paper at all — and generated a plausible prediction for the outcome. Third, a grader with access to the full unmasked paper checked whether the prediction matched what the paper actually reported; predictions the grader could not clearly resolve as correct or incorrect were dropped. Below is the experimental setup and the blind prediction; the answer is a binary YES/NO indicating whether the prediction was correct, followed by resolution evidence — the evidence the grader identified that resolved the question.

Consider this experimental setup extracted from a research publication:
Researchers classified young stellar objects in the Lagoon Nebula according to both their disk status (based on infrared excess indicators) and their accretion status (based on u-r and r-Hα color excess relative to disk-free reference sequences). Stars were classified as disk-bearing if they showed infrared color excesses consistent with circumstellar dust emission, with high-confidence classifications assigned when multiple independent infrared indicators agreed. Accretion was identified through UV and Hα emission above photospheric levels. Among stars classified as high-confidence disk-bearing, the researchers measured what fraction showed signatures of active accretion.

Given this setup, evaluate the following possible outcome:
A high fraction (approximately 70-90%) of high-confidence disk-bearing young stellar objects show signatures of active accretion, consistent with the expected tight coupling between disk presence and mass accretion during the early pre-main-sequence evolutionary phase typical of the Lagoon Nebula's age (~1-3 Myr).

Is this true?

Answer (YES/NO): NO